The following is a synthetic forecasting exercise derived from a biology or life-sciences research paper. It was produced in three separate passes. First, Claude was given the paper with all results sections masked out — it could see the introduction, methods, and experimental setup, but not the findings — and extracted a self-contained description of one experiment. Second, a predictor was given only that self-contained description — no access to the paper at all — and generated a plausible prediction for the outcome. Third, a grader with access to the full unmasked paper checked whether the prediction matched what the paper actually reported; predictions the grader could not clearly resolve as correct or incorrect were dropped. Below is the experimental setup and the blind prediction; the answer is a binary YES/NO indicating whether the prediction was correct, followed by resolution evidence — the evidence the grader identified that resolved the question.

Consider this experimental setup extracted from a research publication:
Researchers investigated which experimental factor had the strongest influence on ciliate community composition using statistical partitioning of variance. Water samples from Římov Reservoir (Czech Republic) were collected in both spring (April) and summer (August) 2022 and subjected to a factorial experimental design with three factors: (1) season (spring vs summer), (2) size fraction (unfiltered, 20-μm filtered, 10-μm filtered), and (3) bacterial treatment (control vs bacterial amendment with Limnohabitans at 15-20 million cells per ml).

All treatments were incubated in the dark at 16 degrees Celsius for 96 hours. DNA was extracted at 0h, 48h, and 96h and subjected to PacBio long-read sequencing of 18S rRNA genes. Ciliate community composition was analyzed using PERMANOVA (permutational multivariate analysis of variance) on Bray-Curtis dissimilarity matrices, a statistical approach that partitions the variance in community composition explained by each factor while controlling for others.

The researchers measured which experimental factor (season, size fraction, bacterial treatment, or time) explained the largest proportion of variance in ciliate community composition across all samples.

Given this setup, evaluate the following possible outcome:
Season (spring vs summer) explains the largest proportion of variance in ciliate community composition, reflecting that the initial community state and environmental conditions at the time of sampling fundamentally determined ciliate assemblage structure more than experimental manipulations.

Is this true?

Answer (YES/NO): YES